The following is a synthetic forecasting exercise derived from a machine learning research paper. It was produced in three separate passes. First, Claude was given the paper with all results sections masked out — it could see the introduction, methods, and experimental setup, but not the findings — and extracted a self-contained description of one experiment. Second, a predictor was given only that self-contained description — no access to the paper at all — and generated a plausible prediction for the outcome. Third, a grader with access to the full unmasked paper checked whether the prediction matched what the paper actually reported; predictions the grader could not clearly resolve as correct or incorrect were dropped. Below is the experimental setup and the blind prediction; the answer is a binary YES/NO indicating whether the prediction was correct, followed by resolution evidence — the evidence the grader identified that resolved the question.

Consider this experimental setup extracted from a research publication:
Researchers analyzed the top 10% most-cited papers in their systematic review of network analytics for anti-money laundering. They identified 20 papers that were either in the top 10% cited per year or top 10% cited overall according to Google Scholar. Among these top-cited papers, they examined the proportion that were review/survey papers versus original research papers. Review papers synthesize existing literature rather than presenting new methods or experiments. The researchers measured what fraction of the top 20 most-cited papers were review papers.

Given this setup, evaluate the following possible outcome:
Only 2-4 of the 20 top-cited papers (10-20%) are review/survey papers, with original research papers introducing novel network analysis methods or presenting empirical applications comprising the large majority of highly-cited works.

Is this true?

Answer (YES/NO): NO